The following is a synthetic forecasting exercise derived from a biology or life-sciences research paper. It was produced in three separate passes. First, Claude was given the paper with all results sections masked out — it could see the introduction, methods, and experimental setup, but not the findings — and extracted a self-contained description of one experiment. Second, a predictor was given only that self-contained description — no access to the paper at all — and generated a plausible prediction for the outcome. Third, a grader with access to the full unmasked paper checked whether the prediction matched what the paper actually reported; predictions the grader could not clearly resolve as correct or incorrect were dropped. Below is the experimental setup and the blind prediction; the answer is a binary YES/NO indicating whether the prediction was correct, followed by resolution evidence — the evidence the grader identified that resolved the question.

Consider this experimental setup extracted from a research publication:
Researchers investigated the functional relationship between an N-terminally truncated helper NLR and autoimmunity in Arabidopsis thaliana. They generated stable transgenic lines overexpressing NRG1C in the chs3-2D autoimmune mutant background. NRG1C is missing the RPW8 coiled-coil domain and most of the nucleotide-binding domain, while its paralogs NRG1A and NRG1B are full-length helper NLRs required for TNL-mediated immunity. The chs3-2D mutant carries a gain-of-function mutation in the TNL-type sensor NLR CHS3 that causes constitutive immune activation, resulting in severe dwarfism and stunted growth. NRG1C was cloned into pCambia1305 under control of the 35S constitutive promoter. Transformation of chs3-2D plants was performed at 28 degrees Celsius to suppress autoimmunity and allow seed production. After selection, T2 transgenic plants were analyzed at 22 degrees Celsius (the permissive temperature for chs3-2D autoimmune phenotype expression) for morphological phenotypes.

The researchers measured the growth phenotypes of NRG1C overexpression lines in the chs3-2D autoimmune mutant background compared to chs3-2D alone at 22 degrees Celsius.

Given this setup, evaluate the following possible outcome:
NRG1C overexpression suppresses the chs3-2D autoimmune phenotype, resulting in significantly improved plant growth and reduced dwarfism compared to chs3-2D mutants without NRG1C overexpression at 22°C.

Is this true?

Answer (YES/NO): YES